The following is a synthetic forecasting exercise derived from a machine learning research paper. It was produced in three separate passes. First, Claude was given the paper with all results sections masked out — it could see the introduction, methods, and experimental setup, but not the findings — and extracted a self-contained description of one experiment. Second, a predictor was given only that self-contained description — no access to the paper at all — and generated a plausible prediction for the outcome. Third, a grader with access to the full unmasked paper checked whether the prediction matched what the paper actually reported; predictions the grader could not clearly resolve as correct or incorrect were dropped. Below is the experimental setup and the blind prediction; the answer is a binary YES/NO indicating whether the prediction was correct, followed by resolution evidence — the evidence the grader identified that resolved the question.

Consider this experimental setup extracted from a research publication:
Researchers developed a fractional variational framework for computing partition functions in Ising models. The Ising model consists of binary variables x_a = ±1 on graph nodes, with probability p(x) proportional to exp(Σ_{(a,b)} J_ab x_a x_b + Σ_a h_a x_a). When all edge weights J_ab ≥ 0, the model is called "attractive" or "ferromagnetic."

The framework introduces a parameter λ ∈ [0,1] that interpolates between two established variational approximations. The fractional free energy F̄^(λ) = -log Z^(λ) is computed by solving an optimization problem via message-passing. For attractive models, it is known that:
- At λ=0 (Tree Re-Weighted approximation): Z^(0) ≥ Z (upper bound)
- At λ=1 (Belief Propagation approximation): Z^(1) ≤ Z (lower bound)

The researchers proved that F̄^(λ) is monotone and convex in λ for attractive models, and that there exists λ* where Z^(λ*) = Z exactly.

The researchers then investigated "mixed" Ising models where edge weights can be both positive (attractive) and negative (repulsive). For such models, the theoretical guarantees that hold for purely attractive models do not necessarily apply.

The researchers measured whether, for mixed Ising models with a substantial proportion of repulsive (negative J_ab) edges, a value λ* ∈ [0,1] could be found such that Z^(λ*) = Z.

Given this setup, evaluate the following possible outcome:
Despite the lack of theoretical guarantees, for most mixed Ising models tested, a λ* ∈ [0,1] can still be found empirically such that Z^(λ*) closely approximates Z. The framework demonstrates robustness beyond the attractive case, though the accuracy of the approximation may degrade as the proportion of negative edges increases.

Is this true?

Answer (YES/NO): NO